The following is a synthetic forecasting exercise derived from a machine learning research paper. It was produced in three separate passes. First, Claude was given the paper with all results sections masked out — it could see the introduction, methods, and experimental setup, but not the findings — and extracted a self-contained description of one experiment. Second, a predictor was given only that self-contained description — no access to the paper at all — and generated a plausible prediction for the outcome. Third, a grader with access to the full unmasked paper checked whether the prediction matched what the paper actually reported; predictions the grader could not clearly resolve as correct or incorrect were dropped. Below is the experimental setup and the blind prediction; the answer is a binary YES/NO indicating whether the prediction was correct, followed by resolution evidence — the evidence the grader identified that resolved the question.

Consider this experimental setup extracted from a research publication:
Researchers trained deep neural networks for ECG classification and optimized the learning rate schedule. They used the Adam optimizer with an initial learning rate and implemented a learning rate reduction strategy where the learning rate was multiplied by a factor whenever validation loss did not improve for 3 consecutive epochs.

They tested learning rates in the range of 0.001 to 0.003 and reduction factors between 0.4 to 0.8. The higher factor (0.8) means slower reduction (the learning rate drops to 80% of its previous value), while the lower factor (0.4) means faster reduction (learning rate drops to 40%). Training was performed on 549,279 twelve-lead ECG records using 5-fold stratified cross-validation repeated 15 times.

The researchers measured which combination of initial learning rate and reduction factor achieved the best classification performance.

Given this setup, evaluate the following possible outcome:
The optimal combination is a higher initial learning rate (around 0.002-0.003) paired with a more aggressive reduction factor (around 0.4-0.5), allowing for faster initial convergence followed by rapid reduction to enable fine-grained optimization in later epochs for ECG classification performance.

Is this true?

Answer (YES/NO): NO